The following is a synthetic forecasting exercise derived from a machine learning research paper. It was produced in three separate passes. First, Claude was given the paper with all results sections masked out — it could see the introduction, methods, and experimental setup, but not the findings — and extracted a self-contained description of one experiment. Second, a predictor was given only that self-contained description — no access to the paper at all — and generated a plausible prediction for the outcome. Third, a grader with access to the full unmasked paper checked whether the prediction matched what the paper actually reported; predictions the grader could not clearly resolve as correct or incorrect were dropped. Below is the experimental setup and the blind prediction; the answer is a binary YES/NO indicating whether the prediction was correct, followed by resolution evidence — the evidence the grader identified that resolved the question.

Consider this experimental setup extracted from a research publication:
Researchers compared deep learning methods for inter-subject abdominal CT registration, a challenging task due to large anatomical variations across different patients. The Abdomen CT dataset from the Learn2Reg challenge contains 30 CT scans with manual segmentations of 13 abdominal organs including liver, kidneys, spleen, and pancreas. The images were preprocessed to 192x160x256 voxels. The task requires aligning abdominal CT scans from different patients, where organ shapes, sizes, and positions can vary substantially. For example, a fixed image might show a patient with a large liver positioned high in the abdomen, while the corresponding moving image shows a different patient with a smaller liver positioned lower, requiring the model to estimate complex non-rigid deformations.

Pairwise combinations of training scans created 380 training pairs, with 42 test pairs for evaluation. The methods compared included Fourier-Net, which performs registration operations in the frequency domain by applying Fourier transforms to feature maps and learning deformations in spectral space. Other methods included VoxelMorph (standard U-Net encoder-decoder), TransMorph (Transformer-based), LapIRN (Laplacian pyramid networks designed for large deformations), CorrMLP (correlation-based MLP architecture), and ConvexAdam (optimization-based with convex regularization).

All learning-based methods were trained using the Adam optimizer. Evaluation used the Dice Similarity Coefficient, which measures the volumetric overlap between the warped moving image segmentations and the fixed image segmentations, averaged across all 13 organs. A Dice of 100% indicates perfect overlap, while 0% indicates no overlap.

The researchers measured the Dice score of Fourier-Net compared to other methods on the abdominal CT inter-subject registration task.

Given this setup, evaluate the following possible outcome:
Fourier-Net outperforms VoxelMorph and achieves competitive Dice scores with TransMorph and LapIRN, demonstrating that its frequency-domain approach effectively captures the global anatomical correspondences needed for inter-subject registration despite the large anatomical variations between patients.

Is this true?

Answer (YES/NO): NO